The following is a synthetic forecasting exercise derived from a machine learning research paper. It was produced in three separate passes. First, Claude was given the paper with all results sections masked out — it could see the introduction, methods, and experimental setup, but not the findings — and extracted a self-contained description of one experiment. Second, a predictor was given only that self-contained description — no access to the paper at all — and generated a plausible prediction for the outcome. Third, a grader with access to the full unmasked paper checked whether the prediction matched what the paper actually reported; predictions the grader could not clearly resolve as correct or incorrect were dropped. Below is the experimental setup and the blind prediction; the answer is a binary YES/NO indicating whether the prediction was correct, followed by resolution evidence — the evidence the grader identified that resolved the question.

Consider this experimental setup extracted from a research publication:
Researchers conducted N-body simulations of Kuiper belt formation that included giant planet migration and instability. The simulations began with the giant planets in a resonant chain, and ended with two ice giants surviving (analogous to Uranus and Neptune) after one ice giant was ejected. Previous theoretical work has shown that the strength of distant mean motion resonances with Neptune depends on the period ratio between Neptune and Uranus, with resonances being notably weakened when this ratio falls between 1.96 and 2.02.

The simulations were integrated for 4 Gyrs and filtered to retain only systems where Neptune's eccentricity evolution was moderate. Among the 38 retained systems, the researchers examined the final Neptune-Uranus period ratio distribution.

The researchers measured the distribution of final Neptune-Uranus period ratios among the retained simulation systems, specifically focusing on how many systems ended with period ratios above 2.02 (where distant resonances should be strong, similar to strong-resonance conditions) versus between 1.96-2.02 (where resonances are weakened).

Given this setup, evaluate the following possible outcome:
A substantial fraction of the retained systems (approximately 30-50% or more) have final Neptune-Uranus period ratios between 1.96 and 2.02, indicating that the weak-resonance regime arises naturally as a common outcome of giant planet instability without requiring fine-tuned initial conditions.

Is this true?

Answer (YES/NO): NO